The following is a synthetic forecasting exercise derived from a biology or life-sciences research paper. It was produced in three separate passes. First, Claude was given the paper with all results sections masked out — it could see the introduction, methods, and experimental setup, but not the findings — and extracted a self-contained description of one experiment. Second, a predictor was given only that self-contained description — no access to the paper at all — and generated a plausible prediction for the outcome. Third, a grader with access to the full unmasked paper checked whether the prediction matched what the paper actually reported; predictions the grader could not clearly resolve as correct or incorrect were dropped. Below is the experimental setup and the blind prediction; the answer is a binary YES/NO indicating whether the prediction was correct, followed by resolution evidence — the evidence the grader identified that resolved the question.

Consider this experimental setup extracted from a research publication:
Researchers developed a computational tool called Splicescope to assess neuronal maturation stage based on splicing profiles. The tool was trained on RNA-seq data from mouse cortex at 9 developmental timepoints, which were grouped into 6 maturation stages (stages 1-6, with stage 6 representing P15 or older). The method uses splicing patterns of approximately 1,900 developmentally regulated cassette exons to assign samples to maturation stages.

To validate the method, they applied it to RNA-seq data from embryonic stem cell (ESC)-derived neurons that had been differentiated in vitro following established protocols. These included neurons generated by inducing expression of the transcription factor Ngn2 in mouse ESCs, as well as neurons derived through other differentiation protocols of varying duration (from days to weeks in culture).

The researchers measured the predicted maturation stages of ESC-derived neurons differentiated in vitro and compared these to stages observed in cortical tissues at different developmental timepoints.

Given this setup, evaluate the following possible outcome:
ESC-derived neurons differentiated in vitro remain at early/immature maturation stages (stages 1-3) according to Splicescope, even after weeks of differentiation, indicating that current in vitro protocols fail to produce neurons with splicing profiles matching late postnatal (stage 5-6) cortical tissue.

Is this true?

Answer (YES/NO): NO